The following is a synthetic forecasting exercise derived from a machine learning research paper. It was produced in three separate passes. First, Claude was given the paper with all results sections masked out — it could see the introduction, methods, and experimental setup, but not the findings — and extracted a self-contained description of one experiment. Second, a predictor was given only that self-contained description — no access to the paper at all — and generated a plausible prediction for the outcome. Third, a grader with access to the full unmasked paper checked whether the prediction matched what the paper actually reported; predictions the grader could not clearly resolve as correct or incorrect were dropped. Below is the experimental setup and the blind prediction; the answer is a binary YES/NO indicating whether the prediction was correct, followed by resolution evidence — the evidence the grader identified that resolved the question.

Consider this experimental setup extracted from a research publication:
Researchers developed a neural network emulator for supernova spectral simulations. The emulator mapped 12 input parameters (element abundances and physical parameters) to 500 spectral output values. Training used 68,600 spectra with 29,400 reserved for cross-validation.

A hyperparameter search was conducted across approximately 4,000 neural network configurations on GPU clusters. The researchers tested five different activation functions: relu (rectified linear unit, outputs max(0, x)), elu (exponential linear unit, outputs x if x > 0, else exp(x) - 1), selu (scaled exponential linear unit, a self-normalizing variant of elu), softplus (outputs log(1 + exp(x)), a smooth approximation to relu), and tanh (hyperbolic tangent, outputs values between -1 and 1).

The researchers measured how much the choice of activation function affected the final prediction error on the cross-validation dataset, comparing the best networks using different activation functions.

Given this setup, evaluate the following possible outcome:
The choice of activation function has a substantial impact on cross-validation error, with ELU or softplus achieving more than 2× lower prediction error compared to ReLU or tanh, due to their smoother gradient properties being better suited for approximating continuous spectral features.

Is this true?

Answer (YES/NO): NO